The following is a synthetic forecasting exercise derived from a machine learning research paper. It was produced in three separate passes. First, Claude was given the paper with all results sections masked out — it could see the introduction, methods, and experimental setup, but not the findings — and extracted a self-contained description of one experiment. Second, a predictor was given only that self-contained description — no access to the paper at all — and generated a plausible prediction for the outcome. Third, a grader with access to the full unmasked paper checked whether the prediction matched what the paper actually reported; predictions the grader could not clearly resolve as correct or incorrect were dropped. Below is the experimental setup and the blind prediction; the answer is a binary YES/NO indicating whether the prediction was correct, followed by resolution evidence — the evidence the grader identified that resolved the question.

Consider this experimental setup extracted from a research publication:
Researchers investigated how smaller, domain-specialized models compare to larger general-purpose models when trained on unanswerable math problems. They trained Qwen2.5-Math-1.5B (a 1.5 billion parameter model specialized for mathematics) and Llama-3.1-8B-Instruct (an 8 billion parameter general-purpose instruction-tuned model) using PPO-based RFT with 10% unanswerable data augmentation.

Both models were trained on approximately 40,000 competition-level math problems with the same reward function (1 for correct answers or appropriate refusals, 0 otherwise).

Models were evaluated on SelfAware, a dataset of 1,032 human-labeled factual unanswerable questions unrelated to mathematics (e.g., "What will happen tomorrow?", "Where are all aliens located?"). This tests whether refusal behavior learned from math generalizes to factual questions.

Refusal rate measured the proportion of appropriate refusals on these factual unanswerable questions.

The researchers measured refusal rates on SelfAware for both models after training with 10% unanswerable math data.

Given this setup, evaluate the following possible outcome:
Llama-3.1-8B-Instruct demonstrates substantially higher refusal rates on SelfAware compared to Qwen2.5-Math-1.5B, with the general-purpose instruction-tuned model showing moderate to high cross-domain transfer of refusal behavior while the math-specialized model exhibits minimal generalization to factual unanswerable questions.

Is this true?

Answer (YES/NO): NO